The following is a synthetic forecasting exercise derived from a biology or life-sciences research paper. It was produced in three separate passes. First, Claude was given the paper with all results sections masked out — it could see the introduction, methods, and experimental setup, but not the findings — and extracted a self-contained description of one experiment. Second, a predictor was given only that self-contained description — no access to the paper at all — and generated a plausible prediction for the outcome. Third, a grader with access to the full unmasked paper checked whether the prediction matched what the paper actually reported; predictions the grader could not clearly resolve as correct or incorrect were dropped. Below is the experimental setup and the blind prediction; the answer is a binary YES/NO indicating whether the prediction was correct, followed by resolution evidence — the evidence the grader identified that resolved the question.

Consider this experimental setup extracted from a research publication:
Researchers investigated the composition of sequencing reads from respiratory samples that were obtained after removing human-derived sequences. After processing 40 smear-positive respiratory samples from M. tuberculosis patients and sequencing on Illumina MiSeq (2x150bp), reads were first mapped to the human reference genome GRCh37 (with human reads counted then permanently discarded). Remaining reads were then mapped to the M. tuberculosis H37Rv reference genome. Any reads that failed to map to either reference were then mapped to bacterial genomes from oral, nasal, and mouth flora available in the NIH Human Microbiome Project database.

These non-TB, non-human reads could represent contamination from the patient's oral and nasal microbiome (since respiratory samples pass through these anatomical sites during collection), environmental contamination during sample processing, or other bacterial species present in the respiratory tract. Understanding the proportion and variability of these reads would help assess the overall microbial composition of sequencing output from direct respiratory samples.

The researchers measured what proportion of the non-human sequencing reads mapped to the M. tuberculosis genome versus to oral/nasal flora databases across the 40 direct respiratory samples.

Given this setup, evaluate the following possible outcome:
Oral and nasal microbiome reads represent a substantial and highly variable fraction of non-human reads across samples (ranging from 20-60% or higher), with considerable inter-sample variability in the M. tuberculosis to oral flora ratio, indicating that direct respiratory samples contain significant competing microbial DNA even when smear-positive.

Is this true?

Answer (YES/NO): YES